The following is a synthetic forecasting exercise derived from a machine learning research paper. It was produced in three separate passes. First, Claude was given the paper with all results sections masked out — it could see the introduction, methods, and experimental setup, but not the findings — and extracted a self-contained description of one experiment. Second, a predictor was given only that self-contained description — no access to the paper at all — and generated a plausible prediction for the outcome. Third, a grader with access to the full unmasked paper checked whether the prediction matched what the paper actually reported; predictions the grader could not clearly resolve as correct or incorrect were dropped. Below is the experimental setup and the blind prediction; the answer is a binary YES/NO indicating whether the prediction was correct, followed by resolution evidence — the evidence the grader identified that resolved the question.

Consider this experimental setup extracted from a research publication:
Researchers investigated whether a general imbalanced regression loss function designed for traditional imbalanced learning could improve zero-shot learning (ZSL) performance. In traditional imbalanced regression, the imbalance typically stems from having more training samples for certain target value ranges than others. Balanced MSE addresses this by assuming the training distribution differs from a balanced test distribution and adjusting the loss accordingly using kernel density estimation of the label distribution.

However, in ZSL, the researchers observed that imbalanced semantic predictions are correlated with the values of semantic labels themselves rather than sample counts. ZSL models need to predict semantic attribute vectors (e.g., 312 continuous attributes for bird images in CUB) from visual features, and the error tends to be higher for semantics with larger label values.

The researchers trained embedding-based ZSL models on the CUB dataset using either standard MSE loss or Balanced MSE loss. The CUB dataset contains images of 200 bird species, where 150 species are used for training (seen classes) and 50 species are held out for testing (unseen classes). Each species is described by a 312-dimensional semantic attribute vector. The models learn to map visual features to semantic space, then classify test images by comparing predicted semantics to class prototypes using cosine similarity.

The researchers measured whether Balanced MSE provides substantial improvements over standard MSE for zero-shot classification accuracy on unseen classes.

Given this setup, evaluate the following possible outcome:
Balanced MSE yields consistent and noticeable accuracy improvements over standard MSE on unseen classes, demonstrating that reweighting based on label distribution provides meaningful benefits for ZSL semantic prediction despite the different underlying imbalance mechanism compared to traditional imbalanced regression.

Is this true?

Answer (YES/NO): NO